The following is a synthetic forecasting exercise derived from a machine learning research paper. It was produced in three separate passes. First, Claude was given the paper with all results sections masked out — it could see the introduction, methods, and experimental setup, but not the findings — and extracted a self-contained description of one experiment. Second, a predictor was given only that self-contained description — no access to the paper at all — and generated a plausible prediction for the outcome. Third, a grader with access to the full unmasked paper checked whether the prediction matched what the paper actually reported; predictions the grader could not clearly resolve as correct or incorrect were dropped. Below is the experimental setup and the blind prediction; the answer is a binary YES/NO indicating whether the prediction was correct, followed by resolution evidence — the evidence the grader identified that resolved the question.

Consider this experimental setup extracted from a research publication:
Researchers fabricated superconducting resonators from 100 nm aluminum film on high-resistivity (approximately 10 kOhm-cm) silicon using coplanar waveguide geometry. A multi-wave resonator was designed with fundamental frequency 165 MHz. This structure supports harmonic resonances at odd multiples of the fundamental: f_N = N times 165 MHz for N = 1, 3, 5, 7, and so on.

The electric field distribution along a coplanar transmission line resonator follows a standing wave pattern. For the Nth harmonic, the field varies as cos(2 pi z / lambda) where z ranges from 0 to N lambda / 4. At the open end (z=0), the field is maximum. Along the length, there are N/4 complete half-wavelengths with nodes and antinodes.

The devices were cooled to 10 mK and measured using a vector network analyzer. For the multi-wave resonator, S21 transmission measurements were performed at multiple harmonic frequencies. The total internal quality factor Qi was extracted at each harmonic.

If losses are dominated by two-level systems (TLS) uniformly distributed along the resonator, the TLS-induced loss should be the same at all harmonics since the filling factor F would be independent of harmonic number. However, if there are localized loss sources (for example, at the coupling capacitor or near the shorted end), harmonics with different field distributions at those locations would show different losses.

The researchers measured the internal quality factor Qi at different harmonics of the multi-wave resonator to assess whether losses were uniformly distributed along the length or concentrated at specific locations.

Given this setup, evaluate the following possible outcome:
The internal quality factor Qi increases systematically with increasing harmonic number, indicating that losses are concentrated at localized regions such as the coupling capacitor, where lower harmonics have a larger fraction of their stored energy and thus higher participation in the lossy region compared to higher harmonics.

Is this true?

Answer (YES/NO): NO